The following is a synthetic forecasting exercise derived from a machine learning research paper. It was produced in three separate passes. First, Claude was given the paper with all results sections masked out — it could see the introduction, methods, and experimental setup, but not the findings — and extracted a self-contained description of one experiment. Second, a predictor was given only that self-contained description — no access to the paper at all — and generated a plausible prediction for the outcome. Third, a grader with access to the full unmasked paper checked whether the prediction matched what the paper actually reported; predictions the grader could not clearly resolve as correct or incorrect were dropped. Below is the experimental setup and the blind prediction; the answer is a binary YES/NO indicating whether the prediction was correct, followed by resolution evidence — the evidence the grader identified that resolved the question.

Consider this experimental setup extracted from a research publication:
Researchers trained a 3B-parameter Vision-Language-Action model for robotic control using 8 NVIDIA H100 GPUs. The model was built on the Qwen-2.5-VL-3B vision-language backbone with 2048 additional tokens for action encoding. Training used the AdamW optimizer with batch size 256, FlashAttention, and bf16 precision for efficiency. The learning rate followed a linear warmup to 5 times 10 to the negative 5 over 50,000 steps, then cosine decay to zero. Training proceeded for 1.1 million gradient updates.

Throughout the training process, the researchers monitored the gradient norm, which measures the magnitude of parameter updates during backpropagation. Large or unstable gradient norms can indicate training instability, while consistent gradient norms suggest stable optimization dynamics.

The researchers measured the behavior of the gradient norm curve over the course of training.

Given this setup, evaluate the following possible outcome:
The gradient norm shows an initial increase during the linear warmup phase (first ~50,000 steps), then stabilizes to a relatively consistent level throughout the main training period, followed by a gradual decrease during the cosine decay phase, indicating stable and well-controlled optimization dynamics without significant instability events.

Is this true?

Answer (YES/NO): NO